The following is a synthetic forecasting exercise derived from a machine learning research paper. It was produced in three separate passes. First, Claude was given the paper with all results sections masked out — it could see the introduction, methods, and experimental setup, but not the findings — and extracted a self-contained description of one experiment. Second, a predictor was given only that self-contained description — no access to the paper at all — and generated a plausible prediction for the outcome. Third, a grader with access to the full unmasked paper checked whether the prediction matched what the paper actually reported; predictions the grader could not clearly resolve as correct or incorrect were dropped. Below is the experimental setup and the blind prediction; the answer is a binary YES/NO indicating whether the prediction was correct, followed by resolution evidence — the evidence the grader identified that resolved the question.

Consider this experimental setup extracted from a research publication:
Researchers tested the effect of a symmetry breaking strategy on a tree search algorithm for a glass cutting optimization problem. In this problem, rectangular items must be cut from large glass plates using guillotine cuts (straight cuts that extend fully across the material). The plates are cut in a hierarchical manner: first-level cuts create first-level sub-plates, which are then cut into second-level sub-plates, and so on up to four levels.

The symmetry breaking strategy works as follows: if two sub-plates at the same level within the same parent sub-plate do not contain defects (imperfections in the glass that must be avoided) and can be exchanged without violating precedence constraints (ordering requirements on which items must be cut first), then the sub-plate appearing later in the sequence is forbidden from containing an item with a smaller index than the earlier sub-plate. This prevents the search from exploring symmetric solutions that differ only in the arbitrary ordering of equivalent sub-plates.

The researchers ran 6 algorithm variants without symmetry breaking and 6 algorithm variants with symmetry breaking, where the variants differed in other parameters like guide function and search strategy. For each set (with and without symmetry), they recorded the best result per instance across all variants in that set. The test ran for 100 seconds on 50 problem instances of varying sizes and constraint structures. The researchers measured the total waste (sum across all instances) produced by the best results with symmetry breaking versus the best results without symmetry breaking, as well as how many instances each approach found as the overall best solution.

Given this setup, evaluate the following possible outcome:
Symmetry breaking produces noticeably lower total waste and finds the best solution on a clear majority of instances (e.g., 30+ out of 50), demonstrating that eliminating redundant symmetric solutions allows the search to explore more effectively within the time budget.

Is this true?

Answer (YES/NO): YES